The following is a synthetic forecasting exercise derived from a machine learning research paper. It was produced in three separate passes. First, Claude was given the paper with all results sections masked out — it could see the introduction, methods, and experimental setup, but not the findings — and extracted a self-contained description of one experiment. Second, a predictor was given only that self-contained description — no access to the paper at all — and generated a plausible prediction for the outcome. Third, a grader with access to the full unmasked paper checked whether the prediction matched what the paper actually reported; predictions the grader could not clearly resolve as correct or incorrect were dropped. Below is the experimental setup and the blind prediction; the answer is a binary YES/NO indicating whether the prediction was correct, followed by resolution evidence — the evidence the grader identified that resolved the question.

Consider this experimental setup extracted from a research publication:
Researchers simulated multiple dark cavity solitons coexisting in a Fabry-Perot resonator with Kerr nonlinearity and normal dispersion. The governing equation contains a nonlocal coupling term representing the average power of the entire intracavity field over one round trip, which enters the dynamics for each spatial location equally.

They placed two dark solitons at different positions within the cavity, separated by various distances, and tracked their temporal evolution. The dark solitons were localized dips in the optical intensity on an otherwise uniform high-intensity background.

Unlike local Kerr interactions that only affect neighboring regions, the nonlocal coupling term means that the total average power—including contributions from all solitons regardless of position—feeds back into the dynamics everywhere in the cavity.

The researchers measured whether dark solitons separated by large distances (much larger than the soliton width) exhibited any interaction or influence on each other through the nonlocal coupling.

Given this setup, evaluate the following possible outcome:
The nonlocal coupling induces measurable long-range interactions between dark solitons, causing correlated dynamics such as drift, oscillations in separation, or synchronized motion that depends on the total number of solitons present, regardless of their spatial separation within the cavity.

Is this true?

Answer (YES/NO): YES